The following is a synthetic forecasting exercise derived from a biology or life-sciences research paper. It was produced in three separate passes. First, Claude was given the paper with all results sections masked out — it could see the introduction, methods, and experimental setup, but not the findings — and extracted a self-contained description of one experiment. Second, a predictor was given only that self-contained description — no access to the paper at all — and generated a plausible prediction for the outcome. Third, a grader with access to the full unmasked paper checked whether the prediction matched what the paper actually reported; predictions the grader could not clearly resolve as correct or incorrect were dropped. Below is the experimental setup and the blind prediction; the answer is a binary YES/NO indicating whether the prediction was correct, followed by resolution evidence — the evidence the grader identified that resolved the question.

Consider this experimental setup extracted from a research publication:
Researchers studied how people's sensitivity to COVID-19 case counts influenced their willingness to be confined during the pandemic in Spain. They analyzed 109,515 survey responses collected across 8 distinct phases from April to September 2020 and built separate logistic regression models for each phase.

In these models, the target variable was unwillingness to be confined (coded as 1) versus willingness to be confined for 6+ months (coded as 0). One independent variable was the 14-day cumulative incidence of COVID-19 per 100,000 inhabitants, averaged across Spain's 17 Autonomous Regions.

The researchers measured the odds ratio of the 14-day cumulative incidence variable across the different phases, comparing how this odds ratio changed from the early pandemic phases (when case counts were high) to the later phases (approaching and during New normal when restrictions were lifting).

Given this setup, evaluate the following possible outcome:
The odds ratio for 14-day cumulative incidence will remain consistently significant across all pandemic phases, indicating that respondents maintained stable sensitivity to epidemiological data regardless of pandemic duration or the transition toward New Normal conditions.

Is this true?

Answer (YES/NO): NO